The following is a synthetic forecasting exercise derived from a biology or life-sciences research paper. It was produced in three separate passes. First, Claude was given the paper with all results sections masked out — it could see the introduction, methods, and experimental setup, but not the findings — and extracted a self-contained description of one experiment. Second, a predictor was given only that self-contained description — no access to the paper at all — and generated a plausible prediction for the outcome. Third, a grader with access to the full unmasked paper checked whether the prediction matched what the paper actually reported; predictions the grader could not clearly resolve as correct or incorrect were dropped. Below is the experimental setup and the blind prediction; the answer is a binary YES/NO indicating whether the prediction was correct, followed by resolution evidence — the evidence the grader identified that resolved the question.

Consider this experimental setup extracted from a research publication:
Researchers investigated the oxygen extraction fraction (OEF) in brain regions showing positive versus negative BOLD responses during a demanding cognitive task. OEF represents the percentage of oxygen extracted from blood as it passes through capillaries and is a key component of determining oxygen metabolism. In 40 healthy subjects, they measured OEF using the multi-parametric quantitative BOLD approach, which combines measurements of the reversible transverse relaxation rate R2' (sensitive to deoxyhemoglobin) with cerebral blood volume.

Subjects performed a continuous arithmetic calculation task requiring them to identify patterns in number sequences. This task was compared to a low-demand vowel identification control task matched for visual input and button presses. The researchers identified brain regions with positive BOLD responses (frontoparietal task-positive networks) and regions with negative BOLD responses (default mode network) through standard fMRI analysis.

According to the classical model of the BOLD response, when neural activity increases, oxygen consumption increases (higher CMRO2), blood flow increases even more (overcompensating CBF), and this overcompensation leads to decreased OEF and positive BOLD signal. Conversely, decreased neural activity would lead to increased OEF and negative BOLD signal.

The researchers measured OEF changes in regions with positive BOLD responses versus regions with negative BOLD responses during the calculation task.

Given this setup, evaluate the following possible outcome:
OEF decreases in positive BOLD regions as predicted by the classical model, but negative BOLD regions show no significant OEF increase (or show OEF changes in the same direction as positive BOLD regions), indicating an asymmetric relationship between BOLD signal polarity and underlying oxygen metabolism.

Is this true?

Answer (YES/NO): NO